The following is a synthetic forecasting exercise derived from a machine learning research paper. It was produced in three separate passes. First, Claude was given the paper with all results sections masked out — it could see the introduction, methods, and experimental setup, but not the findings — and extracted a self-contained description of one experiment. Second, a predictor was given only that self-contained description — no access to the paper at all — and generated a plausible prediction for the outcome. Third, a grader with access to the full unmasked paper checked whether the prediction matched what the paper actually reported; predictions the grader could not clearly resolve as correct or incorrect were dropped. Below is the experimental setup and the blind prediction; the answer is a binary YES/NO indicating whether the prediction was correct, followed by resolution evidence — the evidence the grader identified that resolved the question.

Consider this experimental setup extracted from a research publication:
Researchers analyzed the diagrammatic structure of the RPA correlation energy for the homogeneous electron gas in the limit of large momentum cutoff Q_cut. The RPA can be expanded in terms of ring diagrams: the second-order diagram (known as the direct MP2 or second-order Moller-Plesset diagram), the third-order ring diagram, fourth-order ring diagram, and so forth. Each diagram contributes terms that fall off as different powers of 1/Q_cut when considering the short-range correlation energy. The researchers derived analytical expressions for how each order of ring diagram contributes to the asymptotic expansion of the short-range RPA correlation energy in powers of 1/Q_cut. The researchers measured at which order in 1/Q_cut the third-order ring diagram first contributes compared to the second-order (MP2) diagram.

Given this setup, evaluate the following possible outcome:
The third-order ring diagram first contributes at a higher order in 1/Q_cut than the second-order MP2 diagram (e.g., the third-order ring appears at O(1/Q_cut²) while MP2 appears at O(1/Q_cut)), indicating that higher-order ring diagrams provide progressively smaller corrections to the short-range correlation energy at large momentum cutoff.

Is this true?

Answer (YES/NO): YES